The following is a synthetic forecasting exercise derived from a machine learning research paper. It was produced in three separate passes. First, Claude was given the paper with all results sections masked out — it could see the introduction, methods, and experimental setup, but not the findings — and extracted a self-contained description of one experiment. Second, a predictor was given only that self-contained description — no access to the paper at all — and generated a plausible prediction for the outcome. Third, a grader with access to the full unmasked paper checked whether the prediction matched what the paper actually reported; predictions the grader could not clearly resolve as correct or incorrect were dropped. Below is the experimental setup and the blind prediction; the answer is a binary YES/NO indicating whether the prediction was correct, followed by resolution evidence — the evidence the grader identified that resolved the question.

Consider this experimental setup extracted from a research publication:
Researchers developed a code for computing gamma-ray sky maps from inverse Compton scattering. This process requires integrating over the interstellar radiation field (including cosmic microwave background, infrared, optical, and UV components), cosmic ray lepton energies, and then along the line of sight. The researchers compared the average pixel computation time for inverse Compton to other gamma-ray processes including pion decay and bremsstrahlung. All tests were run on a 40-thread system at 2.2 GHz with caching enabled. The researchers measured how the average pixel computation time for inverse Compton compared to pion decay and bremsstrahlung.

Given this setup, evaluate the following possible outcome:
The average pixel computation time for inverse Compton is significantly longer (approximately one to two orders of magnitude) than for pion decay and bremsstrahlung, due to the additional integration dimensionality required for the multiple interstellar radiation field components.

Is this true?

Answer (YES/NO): YES